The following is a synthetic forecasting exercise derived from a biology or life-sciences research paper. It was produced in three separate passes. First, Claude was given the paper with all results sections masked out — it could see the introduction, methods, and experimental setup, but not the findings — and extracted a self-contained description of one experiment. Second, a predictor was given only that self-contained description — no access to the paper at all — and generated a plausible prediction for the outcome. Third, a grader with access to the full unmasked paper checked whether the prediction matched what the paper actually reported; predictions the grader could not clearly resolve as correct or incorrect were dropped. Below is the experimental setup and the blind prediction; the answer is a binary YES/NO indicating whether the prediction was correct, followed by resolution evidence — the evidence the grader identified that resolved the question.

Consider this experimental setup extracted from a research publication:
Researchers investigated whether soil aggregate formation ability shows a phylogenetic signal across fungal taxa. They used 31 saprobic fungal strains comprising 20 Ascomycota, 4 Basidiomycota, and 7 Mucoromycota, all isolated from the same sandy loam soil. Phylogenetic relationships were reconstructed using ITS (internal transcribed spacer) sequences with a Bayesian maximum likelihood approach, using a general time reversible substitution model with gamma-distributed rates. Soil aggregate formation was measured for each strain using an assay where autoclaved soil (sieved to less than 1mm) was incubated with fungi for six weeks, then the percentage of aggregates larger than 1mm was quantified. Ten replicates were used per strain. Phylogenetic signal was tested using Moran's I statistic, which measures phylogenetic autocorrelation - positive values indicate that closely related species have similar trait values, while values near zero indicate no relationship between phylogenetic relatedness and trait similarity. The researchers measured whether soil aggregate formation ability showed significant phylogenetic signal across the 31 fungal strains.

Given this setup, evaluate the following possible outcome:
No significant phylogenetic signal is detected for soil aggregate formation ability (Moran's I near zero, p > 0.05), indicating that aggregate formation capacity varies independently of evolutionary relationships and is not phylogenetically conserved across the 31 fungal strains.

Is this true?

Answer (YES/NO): NO